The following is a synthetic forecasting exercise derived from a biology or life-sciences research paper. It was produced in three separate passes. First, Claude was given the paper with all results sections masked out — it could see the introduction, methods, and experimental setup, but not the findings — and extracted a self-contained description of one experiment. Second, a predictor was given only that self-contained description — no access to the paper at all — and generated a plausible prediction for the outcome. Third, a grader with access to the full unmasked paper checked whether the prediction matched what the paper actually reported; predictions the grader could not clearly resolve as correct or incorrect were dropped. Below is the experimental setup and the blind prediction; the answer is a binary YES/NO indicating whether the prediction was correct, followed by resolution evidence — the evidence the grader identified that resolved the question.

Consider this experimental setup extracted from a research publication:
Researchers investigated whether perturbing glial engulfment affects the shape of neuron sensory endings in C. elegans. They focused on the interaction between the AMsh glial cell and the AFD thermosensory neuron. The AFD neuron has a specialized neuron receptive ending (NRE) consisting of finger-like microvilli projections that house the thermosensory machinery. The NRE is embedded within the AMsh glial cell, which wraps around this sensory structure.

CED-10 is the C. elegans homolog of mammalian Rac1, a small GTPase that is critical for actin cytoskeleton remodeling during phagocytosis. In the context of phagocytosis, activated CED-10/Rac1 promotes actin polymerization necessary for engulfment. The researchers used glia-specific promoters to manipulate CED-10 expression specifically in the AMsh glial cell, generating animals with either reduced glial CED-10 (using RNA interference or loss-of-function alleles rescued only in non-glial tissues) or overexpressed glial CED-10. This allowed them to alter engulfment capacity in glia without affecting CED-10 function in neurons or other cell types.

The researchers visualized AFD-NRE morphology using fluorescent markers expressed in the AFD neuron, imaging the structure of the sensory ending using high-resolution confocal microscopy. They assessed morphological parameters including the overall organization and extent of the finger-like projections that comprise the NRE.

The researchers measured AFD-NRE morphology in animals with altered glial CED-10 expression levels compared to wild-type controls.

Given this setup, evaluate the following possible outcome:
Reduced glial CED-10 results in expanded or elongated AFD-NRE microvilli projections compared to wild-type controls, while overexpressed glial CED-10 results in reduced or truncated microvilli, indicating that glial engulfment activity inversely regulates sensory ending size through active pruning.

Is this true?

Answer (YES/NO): YES